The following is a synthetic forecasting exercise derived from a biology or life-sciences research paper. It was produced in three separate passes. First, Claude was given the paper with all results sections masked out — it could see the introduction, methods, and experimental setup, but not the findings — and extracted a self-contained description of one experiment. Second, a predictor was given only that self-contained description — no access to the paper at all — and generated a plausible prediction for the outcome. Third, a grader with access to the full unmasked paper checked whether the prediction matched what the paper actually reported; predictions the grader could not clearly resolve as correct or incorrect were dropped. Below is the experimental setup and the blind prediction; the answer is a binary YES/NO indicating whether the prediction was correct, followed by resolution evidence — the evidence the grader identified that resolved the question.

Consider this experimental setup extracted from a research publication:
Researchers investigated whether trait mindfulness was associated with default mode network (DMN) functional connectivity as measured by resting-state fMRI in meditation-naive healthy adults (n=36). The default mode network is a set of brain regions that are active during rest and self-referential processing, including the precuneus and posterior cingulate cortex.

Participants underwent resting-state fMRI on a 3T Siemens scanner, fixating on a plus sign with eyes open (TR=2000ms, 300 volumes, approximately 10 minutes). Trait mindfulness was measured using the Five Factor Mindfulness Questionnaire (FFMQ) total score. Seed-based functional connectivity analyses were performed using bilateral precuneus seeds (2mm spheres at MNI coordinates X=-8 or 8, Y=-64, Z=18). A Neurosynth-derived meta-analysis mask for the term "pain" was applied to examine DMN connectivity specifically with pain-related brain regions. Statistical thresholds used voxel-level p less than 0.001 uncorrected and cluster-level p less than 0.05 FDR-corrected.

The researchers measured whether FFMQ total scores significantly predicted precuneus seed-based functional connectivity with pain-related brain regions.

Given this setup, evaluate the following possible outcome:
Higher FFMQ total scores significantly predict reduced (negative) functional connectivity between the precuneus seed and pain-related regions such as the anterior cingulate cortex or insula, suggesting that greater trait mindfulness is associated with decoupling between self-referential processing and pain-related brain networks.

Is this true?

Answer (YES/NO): NO